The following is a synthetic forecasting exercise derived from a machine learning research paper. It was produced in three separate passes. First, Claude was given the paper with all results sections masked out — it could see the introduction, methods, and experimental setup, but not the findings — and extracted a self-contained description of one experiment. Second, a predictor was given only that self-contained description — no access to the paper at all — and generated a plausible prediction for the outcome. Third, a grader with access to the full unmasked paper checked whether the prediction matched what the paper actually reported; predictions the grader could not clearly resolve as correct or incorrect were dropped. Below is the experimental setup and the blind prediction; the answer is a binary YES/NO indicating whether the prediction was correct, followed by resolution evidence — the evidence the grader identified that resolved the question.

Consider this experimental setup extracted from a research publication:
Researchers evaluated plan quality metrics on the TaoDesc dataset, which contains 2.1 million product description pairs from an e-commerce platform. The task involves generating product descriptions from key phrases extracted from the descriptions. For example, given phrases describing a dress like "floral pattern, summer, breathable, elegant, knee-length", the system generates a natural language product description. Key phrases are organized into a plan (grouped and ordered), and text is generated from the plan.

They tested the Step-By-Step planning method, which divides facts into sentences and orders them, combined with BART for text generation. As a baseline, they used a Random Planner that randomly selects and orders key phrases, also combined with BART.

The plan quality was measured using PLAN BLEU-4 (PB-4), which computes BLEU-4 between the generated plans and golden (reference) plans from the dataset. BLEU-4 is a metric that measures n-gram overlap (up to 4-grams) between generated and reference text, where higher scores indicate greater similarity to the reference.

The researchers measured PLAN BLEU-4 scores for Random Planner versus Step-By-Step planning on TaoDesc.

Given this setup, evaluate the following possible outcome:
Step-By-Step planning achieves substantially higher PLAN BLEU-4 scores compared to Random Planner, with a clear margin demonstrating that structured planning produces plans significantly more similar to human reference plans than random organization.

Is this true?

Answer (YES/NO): NO